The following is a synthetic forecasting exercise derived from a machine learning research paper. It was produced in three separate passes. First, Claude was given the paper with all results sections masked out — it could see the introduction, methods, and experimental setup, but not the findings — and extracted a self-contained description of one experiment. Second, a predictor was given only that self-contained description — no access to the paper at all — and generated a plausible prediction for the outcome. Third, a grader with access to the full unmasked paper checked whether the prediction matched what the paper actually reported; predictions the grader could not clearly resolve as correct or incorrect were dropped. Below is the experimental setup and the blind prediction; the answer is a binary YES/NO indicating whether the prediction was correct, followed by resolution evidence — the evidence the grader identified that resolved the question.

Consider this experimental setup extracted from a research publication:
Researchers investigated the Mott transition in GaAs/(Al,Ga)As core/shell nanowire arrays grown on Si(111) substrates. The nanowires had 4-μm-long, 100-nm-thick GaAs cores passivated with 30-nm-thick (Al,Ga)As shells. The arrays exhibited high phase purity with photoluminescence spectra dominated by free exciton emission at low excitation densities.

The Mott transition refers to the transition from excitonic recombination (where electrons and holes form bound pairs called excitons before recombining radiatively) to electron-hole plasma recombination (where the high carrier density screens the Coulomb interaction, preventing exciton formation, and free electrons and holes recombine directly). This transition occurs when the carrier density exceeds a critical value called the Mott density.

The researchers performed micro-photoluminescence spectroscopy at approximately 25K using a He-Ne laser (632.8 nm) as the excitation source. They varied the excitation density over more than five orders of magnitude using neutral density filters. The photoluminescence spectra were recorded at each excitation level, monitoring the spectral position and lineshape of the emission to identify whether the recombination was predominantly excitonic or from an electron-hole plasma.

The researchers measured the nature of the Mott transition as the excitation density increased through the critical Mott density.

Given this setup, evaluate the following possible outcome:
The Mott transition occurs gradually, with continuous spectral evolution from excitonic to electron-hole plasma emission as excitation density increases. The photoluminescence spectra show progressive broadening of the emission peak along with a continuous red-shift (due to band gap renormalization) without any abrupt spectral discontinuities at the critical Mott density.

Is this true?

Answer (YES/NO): NO